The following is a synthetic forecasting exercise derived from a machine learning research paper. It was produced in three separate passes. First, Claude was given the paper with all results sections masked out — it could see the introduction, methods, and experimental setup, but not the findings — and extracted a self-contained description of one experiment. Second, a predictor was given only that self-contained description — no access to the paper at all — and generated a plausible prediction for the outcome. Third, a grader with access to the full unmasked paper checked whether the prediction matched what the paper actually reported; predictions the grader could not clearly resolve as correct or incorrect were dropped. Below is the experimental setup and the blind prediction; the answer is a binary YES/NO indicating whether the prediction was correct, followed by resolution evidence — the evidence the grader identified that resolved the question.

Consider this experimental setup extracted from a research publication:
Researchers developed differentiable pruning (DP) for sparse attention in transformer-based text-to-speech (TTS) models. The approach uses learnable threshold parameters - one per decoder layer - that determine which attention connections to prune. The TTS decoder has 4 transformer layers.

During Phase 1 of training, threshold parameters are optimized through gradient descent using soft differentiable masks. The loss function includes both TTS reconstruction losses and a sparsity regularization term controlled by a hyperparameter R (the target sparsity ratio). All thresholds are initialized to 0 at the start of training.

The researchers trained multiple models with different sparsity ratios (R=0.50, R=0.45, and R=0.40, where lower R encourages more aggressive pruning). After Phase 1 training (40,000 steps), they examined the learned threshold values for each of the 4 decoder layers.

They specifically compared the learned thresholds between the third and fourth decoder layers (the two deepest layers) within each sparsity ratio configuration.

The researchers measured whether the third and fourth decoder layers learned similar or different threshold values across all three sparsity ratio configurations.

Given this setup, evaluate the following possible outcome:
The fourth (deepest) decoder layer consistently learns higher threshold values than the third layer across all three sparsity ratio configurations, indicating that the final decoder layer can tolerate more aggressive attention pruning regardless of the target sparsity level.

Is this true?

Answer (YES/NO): NO